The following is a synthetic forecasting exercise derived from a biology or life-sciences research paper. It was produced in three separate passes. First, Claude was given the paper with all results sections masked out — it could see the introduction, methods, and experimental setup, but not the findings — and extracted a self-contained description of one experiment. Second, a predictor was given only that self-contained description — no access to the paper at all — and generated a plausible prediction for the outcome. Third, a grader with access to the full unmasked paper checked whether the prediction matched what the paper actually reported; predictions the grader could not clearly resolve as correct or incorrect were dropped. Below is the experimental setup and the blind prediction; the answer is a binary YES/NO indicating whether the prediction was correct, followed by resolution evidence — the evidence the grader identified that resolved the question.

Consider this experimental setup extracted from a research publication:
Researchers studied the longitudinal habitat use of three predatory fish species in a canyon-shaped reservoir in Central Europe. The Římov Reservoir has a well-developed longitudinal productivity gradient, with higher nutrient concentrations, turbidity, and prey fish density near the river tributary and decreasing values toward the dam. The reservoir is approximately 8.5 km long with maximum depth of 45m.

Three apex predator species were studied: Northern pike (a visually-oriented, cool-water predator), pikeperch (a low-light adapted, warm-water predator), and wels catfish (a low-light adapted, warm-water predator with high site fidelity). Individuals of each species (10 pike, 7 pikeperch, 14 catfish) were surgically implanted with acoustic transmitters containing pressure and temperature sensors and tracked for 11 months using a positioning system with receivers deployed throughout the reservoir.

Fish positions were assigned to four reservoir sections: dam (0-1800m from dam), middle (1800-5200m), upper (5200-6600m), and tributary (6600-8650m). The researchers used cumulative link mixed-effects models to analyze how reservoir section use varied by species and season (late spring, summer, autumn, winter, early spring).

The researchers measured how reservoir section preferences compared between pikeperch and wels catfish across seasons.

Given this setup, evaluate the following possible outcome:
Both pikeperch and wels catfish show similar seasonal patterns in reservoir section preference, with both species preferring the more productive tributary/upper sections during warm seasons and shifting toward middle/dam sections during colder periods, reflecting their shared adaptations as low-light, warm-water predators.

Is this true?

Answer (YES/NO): YES